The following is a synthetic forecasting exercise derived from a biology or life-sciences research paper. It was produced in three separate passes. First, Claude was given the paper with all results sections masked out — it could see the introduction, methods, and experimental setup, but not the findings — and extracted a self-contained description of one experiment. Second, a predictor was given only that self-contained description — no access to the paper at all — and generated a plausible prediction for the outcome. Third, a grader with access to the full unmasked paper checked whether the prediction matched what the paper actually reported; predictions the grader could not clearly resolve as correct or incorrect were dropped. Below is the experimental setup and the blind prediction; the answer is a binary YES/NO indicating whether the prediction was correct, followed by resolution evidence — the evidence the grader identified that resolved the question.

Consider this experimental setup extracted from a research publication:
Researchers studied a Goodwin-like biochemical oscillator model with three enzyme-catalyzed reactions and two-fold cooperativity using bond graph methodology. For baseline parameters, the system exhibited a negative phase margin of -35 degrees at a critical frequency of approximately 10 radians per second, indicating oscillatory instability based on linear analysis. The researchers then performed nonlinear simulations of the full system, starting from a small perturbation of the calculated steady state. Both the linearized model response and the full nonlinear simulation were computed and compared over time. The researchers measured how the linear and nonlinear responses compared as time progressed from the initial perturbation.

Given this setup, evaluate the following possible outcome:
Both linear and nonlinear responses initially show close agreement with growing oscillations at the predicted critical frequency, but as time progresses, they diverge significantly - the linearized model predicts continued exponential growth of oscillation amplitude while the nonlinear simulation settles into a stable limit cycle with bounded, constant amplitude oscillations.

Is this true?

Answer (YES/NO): YES